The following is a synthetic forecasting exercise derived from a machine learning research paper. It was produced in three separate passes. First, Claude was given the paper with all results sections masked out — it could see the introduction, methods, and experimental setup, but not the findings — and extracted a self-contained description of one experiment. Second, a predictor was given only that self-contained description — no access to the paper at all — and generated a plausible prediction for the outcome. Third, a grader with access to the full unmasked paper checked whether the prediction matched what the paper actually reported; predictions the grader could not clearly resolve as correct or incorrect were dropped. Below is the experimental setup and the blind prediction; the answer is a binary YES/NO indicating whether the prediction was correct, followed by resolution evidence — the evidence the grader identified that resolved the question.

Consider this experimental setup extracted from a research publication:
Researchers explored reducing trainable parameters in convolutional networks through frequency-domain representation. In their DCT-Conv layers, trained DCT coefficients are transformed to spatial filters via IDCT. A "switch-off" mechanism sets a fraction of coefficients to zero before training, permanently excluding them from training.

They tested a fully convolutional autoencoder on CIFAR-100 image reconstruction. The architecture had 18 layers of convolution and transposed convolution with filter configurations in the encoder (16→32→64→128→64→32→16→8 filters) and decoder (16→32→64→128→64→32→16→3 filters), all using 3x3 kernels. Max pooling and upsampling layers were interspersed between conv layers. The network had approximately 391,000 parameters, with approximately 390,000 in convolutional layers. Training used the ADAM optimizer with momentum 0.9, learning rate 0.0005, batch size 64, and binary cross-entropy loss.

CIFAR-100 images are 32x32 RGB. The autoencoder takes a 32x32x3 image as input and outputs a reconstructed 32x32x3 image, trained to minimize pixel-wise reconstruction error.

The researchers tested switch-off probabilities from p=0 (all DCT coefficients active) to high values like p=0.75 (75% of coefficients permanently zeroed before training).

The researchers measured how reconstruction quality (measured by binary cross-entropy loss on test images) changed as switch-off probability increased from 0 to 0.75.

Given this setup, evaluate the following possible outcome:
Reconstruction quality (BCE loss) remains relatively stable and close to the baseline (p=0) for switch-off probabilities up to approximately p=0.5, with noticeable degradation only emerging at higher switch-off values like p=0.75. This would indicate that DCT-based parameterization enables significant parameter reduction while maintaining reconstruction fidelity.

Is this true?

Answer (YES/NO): YES